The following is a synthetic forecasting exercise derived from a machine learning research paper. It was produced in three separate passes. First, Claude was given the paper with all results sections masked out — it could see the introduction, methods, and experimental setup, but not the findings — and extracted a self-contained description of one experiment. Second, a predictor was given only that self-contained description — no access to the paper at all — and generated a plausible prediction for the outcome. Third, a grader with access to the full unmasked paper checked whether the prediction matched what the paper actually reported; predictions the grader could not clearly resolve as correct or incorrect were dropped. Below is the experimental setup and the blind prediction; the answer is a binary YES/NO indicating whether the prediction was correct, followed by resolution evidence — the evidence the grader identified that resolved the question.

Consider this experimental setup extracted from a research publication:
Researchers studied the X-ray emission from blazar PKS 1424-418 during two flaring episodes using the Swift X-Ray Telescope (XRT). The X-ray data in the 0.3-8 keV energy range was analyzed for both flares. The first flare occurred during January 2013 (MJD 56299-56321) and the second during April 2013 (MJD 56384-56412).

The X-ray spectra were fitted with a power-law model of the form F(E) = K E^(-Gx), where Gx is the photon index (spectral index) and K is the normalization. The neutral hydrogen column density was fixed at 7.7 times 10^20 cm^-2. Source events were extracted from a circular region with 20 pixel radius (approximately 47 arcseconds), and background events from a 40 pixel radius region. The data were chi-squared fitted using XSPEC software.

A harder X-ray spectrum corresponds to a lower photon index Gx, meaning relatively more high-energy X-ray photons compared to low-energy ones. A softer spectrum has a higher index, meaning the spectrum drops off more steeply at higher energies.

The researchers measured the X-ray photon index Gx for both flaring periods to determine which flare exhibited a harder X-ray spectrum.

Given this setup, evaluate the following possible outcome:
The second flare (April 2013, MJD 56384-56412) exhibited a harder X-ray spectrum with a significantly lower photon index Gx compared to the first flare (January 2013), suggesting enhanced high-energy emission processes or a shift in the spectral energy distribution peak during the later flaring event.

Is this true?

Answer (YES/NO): NO